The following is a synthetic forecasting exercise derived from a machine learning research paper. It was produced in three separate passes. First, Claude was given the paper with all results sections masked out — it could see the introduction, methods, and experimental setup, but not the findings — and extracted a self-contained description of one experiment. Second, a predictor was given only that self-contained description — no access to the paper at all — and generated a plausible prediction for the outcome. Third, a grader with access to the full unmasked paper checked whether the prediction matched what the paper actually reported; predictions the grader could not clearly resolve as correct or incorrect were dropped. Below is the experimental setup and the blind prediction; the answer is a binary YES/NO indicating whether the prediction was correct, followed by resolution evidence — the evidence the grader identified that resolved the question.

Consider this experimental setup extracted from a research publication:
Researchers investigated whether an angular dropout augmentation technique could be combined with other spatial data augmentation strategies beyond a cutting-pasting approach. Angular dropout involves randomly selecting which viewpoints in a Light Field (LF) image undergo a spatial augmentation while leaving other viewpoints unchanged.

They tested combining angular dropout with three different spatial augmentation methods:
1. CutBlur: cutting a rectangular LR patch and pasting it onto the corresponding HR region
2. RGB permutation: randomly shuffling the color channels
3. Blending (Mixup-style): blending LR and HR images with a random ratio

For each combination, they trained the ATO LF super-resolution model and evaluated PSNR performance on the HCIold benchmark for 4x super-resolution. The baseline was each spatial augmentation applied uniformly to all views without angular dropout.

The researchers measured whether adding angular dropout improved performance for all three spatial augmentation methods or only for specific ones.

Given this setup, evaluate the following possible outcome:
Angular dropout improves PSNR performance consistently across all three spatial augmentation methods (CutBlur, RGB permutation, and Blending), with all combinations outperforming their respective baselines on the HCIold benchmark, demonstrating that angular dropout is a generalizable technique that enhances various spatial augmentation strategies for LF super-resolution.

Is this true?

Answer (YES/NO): YES